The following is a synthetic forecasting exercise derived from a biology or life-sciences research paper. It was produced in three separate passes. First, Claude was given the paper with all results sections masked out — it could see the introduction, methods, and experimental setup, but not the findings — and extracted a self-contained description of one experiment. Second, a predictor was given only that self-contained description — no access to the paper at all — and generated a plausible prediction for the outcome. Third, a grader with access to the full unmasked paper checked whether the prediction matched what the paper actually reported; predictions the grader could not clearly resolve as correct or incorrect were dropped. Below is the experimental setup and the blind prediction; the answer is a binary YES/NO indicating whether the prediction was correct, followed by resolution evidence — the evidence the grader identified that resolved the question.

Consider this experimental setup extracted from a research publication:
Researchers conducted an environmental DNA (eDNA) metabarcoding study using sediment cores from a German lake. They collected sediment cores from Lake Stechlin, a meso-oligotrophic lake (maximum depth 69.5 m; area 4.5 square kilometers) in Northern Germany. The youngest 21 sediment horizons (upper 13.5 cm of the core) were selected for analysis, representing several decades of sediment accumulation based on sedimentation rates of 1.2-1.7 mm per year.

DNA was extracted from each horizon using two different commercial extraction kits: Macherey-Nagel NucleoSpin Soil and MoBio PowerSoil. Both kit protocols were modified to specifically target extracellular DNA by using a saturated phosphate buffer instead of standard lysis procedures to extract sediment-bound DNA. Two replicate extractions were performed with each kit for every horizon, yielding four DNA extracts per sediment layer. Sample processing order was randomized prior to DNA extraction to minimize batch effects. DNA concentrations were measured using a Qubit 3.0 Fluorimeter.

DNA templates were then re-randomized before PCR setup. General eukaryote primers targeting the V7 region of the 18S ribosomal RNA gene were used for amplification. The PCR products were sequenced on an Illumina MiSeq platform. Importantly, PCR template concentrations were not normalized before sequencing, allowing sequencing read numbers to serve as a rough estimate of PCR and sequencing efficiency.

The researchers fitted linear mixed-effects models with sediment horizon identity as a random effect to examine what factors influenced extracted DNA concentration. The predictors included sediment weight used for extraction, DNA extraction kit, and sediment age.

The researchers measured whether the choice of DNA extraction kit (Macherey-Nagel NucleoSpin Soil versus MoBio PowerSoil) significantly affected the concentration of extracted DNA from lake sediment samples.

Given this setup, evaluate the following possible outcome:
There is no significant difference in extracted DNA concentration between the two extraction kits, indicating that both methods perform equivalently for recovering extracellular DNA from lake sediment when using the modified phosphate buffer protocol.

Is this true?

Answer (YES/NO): NO